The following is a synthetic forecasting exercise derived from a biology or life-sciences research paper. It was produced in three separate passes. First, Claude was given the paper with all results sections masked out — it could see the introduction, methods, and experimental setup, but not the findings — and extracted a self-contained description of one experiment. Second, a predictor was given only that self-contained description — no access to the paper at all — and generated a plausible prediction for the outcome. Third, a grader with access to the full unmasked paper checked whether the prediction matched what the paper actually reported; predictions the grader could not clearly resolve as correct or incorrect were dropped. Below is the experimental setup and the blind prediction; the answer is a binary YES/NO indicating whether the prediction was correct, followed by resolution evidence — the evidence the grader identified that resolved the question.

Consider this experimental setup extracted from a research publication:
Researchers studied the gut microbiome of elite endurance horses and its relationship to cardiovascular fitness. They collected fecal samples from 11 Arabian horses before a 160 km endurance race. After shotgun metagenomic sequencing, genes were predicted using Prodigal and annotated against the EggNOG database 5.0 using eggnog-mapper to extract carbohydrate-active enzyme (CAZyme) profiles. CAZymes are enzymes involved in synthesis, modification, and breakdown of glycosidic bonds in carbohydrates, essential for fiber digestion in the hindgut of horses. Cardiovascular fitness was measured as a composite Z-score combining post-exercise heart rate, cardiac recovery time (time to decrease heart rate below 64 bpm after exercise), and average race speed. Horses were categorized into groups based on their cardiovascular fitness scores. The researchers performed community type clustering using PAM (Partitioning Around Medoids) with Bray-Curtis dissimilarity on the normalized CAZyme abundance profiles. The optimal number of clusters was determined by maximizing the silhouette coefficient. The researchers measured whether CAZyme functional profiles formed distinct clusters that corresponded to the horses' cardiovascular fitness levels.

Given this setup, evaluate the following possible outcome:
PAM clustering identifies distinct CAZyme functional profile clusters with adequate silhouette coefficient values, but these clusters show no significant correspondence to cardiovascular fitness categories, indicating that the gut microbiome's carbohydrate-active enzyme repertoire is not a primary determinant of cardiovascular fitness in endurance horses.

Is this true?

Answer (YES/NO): NO